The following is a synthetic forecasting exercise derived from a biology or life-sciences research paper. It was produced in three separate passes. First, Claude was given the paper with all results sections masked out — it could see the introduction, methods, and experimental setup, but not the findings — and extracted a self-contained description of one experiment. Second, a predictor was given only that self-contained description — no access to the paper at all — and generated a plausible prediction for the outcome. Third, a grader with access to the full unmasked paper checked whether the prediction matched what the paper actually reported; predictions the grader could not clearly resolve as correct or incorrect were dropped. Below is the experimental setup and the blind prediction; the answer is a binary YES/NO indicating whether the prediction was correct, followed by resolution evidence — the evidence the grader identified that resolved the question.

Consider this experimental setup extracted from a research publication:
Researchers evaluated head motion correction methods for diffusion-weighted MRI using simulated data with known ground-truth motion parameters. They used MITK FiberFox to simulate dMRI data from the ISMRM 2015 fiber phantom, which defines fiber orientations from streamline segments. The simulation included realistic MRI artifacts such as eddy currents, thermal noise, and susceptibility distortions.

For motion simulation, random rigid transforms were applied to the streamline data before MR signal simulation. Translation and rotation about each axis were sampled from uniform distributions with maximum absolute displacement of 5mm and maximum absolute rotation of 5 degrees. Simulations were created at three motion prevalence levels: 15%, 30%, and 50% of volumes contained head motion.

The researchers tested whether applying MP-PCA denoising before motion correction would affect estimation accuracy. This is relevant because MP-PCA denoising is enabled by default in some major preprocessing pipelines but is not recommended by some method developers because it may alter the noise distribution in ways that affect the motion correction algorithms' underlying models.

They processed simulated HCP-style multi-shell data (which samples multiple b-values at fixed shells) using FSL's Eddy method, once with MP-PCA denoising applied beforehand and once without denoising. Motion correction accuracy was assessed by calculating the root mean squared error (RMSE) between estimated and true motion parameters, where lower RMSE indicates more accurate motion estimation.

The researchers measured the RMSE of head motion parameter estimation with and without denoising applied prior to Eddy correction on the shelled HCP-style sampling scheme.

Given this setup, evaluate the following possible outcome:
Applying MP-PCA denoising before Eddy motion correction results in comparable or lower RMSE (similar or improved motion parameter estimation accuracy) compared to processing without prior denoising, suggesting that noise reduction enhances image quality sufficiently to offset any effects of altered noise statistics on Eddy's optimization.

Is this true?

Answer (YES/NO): YES